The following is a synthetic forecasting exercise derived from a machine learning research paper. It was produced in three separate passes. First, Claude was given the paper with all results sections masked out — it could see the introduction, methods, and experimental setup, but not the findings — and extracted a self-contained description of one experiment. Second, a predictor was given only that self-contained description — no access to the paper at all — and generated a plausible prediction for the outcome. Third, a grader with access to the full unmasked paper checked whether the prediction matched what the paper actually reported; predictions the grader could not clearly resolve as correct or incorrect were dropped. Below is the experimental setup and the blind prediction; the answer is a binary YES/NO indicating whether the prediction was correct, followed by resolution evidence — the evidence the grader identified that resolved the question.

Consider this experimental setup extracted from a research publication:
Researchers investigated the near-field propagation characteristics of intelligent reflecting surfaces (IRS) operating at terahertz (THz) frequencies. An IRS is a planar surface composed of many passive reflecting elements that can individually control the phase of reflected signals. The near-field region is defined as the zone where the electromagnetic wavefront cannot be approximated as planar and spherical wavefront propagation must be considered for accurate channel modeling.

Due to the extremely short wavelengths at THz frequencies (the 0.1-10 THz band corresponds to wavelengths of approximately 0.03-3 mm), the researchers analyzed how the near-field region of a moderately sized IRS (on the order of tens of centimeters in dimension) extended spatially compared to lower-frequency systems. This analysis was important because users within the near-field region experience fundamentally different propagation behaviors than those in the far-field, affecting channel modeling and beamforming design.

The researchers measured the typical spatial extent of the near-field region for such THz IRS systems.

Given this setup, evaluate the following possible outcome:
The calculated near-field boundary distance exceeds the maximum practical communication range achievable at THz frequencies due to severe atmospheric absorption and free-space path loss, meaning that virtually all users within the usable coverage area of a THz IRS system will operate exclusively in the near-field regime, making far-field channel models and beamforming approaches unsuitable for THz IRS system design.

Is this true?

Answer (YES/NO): NO